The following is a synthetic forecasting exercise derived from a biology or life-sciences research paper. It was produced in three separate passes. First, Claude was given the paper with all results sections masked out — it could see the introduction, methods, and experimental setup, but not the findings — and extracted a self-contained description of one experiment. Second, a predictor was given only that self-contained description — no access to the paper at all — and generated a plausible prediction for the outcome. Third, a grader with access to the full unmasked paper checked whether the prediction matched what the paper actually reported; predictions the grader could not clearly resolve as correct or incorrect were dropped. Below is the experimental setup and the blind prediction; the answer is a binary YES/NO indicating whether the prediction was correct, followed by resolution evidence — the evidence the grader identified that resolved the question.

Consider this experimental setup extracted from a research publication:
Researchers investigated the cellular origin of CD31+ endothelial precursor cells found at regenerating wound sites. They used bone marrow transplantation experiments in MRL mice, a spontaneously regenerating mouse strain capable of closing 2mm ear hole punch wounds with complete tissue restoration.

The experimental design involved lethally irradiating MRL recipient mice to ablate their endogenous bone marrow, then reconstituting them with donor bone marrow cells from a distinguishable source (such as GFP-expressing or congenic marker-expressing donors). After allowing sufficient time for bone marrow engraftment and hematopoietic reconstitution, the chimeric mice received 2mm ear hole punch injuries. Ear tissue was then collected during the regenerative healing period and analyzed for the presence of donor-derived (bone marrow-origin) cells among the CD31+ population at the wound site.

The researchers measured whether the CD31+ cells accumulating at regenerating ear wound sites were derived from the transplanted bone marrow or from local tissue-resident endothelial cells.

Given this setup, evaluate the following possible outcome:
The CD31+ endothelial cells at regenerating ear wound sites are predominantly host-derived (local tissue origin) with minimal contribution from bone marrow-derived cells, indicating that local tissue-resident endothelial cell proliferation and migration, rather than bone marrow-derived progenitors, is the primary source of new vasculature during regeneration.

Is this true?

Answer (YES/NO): NO